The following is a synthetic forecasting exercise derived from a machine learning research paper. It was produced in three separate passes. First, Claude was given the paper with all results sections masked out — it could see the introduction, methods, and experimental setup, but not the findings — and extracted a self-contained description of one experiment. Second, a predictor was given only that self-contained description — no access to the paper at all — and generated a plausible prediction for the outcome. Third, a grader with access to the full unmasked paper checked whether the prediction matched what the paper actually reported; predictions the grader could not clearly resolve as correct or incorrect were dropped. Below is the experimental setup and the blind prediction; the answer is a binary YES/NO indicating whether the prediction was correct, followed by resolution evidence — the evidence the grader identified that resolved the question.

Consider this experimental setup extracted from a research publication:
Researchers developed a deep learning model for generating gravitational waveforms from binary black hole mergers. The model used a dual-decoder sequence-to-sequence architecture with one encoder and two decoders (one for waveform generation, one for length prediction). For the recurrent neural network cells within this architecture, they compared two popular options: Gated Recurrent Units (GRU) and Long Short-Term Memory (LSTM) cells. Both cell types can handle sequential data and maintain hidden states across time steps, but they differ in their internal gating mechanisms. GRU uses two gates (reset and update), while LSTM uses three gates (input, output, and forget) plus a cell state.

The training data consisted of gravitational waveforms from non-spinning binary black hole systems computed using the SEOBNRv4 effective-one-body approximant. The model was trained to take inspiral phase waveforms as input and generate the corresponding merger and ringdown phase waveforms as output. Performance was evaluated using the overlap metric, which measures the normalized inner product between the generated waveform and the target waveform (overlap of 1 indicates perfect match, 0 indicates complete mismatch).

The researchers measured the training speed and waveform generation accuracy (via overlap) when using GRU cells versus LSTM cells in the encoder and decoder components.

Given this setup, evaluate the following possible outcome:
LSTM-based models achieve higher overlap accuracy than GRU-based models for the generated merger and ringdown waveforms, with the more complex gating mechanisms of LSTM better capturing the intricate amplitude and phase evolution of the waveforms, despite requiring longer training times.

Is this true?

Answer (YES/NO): NO